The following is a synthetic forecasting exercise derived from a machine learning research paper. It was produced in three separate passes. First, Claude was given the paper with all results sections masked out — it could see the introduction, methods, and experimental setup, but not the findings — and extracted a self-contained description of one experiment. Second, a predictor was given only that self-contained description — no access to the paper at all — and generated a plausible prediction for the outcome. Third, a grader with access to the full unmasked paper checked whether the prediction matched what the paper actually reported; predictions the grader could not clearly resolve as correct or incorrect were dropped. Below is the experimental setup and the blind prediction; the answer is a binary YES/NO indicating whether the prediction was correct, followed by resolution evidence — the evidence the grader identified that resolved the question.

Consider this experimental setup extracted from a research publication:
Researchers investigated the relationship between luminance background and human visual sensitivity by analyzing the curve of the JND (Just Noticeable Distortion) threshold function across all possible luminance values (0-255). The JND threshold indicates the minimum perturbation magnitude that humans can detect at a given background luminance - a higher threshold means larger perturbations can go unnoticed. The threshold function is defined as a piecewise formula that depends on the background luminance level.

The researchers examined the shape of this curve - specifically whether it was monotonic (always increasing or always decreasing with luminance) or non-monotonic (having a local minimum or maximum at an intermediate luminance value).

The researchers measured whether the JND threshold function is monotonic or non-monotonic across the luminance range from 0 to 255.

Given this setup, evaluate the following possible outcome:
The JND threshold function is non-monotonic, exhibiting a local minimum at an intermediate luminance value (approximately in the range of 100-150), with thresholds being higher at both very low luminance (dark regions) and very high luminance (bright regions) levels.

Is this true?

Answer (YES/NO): YES